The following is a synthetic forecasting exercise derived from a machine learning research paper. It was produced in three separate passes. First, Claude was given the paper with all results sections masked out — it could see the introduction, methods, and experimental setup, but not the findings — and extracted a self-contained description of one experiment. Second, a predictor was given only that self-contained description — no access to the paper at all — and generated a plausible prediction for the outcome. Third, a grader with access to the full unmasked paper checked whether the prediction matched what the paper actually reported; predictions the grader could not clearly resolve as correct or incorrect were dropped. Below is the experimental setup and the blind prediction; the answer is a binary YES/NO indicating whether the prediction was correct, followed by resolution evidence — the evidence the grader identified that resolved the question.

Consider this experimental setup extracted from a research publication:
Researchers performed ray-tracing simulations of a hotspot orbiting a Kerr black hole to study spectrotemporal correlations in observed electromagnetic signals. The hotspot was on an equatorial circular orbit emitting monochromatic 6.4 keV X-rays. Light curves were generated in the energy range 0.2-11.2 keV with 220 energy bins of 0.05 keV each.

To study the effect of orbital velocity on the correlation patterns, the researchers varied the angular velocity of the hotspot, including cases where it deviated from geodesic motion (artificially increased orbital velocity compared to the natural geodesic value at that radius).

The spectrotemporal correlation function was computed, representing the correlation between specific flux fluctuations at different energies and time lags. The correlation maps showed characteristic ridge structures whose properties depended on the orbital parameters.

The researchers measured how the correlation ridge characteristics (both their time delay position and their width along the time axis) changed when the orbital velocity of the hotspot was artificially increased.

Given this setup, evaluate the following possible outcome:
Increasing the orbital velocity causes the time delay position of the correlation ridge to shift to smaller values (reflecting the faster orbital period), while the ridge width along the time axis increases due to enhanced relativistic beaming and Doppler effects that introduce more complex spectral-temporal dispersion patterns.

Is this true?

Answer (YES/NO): NO